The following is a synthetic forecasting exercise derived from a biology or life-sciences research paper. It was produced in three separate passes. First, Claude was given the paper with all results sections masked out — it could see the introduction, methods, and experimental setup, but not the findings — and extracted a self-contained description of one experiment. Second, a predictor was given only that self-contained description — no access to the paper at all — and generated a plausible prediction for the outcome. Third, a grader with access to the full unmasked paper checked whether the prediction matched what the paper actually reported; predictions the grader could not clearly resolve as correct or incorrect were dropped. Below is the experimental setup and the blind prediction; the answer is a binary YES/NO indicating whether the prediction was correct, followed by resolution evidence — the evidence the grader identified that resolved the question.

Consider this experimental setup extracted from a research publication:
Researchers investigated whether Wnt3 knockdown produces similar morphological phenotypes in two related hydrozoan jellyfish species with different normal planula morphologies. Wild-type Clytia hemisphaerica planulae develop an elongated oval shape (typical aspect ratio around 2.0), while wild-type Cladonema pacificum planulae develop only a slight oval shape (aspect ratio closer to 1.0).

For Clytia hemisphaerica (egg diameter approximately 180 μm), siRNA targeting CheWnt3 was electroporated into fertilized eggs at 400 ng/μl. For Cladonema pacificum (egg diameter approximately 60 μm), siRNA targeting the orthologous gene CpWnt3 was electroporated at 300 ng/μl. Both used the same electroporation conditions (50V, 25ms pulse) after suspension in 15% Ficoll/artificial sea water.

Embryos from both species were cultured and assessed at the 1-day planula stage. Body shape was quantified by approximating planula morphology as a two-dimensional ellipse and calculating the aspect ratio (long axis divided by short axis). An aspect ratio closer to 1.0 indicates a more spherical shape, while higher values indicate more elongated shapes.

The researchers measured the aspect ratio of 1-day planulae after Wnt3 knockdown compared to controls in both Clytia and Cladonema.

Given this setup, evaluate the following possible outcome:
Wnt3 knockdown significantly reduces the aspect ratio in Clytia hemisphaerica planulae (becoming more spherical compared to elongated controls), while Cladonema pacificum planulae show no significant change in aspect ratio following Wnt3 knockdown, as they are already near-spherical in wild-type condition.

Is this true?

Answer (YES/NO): YES